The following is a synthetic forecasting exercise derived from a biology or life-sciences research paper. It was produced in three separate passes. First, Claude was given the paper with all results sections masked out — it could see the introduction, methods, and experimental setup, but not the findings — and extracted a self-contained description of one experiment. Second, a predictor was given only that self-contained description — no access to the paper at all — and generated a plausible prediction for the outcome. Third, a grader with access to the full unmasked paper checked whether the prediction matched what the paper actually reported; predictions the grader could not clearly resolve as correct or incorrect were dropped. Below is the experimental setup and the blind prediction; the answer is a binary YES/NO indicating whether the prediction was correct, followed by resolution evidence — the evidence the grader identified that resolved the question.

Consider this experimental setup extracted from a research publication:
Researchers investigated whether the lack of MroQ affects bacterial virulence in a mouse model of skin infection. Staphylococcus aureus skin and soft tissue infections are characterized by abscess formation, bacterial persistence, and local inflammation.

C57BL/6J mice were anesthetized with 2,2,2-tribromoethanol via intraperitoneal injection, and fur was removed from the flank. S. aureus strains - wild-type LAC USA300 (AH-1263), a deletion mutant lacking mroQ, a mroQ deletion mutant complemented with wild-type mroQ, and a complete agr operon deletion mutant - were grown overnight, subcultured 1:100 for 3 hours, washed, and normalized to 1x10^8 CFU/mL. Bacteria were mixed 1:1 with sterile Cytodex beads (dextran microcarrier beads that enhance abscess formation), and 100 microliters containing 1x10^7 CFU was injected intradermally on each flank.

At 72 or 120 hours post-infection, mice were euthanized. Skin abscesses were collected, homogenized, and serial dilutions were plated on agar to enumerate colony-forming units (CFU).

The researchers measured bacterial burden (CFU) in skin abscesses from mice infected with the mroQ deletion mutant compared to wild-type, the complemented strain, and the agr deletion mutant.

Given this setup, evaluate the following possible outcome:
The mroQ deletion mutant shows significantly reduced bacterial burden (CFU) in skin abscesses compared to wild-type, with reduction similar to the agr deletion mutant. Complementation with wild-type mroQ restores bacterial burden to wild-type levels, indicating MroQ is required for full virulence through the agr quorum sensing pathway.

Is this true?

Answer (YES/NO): YES